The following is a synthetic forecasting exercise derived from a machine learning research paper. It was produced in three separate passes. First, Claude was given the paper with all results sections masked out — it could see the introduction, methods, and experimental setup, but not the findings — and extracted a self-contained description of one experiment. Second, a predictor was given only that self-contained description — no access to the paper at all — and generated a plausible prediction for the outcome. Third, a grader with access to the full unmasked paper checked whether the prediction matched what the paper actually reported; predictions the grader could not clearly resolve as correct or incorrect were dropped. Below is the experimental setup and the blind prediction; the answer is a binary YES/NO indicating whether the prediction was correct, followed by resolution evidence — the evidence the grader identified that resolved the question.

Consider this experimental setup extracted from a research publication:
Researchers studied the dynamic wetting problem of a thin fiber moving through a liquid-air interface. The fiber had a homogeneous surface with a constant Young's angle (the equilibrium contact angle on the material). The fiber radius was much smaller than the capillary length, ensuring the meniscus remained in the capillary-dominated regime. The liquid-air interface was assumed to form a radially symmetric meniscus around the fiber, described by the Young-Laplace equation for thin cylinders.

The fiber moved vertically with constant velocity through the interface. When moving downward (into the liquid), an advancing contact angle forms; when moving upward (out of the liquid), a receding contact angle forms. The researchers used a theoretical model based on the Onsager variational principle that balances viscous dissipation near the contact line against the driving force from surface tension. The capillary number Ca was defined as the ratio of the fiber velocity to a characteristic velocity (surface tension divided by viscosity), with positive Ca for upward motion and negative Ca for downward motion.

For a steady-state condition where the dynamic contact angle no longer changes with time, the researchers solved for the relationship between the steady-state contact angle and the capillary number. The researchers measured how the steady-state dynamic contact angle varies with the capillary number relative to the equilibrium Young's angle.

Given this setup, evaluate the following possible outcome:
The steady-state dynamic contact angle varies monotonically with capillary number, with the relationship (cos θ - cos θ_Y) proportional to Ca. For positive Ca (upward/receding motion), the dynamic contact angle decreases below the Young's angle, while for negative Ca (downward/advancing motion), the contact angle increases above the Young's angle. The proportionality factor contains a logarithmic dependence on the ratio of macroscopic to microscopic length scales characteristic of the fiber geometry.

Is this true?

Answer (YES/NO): NO